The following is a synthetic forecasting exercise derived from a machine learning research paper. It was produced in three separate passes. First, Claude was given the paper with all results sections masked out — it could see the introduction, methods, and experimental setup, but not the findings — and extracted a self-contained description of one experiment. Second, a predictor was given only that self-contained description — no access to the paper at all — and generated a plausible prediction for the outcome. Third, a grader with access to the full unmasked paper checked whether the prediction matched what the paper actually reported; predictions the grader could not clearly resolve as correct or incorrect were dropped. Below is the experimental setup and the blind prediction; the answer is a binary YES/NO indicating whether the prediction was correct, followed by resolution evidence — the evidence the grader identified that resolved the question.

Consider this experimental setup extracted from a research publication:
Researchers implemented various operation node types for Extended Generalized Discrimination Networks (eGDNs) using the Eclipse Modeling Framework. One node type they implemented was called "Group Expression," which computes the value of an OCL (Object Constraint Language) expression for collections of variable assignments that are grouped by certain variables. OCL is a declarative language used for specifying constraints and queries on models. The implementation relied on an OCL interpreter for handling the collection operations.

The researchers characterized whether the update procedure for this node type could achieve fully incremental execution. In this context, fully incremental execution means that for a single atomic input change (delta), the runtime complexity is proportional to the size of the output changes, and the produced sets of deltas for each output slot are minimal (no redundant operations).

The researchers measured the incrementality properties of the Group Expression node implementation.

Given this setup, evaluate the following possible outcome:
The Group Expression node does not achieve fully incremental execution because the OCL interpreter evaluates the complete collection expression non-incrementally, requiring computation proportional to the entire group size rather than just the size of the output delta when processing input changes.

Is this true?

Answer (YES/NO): YES